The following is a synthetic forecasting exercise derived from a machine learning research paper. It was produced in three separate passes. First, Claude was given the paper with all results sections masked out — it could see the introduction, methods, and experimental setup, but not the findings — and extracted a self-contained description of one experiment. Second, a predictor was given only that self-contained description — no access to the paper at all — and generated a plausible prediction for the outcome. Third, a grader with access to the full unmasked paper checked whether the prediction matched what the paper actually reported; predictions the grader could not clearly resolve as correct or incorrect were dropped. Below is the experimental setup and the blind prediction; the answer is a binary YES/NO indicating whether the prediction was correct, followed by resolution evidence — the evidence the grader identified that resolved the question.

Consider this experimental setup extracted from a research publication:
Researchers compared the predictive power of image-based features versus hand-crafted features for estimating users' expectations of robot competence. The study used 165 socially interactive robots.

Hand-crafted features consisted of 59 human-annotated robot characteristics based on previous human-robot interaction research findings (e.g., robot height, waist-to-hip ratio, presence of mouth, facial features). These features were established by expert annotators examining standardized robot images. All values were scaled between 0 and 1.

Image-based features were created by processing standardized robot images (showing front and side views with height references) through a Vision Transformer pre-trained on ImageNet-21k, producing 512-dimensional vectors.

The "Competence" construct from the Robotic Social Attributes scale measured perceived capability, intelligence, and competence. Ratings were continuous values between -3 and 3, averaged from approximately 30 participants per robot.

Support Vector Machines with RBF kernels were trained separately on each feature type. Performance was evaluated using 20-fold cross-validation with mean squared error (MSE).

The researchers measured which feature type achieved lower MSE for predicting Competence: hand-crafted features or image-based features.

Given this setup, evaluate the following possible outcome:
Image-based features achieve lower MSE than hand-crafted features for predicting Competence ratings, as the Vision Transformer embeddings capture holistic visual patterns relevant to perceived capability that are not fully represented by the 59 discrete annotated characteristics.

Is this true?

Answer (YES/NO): YES